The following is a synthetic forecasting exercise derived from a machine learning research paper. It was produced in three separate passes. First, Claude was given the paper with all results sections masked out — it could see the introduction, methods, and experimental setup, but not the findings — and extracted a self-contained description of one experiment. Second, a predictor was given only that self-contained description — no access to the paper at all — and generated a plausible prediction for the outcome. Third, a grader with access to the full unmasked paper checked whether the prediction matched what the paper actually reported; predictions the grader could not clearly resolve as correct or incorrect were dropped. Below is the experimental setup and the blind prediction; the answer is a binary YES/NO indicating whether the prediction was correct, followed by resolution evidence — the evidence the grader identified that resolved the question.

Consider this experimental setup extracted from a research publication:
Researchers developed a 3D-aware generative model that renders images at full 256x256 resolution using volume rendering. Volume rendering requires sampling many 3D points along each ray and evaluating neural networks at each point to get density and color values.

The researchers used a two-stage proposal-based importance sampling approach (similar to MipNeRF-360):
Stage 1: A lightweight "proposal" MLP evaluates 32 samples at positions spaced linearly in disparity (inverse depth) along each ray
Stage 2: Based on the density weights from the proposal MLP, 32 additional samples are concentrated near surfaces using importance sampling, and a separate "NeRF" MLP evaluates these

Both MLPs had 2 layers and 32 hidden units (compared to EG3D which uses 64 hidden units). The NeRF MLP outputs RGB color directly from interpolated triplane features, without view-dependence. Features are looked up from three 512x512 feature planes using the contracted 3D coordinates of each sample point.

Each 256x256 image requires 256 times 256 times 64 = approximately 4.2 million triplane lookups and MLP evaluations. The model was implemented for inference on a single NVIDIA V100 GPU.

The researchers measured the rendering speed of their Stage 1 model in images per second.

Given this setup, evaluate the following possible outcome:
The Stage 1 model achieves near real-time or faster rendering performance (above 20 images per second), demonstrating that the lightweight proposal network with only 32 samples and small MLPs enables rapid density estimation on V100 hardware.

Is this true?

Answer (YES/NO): NO